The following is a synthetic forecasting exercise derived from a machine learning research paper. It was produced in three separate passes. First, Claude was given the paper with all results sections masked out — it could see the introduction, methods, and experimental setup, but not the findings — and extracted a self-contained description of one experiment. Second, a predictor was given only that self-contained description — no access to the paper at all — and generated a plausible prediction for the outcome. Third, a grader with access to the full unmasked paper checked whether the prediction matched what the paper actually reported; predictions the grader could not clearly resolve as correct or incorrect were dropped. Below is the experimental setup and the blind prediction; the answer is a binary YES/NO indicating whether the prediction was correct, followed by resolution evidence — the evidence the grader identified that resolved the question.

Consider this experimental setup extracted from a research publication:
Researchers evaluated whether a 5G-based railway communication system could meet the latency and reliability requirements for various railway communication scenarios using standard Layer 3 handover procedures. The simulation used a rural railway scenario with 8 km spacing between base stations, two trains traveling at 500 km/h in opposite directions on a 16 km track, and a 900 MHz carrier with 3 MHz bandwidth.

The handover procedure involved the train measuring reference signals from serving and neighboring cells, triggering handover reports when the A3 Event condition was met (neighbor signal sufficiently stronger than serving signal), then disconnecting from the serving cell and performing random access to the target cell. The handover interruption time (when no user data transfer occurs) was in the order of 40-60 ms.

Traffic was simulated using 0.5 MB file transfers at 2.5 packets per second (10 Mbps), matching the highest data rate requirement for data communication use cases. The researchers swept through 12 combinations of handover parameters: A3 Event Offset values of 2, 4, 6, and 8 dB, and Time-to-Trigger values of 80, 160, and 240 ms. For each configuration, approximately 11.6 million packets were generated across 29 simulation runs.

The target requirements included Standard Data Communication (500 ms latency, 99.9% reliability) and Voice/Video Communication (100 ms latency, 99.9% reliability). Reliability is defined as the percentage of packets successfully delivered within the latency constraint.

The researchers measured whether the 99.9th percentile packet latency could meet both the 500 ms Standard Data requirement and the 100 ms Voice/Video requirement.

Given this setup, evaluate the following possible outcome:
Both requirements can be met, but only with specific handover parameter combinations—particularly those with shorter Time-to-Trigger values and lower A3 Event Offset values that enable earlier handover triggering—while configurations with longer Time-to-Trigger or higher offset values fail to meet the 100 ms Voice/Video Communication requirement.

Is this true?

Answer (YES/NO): NO